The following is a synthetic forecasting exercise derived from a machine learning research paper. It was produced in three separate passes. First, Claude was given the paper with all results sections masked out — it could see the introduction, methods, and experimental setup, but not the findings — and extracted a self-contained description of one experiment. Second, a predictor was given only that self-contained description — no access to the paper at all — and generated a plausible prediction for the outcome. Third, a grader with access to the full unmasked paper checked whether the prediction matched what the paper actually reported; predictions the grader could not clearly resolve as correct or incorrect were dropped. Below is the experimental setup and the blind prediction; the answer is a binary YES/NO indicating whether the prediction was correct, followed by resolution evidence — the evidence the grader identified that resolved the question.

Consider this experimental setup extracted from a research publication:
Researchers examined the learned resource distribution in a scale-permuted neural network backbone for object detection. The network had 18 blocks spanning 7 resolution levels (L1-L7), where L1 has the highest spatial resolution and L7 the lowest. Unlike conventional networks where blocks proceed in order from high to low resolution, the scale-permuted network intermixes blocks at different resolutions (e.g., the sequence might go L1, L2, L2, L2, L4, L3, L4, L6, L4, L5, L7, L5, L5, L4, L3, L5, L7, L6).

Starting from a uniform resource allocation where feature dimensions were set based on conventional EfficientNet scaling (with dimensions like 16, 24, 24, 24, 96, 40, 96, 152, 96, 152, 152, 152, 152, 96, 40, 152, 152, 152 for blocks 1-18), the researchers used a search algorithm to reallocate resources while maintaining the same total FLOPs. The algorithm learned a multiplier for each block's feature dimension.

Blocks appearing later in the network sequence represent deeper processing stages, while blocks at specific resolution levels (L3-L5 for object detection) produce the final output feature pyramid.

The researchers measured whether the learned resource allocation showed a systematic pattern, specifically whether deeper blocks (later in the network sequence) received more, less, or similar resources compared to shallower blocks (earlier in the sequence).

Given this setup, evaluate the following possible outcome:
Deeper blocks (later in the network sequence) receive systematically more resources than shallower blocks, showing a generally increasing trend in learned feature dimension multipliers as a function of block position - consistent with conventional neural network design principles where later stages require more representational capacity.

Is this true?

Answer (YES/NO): NO